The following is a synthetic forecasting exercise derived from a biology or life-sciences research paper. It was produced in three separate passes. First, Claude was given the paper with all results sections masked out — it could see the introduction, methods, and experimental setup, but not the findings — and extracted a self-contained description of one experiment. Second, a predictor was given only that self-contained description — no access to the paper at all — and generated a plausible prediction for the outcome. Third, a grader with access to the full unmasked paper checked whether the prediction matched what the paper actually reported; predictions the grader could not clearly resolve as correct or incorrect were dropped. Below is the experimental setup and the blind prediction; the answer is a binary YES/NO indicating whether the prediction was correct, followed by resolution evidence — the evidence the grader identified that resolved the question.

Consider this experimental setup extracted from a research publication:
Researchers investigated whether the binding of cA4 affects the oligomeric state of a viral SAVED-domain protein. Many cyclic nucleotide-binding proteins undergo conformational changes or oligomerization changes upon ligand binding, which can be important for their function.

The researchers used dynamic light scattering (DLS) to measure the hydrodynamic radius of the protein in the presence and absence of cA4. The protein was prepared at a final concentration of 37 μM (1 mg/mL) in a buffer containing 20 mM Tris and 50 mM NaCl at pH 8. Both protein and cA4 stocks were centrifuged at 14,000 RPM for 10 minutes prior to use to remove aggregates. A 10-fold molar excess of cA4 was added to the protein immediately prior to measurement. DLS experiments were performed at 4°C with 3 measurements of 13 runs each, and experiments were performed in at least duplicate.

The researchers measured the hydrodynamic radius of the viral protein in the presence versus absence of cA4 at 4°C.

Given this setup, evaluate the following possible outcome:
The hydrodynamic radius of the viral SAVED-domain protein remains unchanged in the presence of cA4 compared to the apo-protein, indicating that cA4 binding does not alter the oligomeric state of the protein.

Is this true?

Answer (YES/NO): NO